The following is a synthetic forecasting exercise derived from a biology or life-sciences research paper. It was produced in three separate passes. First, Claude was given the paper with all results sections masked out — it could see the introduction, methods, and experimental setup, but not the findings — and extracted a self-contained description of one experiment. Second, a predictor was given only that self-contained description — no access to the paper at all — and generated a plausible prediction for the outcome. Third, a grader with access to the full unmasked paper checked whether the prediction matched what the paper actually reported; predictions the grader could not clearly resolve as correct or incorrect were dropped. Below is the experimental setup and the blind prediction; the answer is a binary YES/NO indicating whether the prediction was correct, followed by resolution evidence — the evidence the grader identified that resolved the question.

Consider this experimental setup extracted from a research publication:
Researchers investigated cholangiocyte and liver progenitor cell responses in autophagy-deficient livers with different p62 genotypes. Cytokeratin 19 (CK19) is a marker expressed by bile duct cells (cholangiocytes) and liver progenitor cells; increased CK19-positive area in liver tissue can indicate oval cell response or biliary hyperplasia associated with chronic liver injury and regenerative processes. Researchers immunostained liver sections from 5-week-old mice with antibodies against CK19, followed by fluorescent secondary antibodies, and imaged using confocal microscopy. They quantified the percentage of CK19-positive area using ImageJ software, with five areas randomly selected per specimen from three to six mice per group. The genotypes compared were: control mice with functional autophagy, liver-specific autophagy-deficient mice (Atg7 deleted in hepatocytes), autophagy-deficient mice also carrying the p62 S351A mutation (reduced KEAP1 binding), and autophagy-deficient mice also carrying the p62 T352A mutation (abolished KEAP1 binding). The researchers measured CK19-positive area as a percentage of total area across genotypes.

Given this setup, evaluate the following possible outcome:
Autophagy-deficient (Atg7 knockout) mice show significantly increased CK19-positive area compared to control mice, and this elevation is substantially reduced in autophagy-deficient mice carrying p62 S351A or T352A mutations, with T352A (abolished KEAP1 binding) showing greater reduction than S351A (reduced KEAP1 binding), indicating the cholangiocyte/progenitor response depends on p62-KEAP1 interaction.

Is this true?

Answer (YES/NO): NO